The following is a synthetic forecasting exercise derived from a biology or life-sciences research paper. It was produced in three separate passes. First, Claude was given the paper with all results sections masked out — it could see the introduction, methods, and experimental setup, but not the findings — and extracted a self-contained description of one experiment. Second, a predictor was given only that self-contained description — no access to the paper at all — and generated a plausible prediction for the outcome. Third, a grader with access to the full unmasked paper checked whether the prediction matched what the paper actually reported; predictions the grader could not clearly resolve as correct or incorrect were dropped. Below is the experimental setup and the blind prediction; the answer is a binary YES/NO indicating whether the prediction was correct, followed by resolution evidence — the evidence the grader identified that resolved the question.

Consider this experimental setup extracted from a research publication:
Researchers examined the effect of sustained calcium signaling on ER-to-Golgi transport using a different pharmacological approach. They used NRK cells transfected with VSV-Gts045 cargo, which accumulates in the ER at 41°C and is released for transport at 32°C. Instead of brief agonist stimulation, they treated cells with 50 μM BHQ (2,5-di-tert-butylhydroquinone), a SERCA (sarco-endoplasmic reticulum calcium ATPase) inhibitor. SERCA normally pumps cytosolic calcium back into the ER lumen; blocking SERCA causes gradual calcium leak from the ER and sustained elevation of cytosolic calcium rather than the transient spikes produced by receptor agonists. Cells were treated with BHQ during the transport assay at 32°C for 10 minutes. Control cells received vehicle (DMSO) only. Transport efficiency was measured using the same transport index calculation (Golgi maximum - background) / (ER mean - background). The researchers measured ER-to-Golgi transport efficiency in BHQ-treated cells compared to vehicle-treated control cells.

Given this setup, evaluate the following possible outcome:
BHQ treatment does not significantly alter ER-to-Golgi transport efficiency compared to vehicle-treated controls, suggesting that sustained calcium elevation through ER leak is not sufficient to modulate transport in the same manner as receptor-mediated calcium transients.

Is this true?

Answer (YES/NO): NO